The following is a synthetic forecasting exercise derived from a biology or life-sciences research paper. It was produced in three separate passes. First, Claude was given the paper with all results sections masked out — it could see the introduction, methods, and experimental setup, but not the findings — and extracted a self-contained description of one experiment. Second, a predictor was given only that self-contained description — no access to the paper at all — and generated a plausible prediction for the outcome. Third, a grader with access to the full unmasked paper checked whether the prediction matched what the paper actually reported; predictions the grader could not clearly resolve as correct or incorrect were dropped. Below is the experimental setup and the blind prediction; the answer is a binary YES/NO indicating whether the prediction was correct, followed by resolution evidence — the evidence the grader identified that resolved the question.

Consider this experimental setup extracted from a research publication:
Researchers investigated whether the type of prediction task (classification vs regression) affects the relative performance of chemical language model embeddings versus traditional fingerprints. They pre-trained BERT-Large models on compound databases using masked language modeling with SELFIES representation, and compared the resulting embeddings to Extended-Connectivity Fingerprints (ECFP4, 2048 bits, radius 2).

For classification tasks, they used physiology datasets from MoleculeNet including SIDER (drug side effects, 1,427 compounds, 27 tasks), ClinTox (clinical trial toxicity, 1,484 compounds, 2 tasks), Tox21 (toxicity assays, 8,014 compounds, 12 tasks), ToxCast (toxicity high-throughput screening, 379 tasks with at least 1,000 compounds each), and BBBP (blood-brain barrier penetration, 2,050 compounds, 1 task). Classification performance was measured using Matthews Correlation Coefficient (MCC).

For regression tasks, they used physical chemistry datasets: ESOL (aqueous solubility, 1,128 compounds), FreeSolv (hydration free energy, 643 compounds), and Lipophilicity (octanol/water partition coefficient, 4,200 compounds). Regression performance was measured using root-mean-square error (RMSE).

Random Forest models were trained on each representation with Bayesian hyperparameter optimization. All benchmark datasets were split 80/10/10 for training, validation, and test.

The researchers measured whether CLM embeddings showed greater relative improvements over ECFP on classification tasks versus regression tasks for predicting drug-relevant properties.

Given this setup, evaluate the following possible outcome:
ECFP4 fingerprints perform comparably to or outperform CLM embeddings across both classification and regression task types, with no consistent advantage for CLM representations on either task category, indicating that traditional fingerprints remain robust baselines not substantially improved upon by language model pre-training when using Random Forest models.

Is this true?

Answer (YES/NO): YES